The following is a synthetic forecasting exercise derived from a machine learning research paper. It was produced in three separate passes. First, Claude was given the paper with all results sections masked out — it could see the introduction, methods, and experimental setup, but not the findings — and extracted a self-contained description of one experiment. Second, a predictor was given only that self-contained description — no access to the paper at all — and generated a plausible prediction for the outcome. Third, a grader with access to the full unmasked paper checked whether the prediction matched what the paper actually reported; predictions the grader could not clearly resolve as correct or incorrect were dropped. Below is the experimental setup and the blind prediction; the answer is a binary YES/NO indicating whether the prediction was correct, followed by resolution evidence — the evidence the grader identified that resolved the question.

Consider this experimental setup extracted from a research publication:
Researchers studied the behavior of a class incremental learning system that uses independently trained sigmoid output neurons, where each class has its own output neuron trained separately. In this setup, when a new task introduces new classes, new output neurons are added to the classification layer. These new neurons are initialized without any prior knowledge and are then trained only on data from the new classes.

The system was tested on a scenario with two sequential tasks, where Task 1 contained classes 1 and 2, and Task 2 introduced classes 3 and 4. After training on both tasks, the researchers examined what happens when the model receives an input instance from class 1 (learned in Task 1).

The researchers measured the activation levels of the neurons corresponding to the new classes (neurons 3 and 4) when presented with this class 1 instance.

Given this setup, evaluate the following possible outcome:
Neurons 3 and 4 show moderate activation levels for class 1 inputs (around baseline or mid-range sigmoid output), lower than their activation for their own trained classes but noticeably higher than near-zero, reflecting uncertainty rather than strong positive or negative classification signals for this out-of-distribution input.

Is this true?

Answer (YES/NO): NO